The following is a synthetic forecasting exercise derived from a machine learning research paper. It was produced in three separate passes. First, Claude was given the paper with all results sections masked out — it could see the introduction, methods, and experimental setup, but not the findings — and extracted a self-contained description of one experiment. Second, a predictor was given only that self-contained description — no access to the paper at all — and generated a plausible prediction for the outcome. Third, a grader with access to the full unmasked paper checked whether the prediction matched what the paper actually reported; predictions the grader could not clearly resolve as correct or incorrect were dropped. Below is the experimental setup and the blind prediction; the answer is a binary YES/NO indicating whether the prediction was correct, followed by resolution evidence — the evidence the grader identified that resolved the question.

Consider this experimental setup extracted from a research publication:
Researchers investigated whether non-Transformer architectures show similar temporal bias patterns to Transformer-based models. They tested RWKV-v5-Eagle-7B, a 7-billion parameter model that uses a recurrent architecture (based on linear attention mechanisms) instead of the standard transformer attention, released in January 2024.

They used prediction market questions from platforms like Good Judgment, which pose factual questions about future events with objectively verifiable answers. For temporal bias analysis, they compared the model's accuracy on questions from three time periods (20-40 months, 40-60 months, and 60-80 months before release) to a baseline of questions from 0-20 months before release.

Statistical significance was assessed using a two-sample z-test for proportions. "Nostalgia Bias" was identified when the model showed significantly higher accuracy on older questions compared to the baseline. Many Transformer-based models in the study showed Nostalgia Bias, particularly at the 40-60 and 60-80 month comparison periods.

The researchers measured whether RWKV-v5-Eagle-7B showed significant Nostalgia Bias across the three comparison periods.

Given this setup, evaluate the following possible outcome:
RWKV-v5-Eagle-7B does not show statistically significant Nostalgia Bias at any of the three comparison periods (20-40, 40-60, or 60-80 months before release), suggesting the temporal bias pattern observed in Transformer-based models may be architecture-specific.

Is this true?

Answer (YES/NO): YES